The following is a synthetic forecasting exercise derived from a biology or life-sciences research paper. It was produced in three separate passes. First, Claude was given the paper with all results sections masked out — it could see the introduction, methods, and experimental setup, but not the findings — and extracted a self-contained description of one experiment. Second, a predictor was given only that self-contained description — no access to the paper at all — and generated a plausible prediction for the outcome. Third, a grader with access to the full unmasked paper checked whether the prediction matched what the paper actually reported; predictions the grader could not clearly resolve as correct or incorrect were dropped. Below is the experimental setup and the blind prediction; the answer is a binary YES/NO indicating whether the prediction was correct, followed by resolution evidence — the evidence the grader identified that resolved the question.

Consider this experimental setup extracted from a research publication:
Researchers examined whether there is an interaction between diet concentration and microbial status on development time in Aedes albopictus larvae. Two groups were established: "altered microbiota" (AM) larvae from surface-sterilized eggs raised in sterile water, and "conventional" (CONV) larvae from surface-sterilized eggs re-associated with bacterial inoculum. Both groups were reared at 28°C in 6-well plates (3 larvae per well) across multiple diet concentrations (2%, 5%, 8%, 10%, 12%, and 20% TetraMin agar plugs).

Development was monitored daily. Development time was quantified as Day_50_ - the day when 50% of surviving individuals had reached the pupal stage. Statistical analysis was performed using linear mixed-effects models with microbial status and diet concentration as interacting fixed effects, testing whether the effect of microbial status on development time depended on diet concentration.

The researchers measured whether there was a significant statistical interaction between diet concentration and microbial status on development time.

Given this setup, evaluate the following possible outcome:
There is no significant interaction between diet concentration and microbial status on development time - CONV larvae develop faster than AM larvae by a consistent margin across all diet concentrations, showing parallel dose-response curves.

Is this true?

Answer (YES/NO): NO